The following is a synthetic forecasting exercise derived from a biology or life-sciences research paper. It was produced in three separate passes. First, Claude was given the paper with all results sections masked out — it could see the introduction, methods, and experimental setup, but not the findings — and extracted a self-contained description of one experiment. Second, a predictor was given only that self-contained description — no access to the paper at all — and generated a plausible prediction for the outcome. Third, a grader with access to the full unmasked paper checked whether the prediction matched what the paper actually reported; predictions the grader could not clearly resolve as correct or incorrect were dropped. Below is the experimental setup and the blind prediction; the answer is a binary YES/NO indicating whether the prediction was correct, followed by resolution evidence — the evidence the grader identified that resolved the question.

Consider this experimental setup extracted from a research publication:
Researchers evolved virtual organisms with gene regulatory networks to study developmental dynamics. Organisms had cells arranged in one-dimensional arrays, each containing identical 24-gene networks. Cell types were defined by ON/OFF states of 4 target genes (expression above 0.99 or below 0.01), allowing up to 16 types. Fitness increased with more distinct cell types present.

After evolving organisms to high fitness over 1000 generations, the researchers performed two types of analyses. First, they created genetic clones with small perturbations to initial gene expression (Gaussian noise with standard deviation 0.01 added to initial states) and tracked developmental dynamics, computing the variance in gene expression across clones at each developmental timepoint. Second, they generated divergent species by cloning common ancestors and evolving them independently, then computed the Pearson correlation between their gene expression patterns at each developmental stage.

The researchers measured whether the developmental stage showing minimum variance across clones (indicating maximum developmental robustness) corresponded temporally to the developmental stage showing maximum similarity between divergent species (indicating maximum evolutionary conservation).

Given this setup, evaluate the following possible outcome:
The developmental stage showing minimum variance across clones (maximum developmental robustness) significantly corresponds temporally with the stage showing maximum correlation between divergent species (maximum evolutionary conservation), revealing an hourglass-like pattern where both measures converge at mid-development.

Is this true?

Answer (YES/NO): YES